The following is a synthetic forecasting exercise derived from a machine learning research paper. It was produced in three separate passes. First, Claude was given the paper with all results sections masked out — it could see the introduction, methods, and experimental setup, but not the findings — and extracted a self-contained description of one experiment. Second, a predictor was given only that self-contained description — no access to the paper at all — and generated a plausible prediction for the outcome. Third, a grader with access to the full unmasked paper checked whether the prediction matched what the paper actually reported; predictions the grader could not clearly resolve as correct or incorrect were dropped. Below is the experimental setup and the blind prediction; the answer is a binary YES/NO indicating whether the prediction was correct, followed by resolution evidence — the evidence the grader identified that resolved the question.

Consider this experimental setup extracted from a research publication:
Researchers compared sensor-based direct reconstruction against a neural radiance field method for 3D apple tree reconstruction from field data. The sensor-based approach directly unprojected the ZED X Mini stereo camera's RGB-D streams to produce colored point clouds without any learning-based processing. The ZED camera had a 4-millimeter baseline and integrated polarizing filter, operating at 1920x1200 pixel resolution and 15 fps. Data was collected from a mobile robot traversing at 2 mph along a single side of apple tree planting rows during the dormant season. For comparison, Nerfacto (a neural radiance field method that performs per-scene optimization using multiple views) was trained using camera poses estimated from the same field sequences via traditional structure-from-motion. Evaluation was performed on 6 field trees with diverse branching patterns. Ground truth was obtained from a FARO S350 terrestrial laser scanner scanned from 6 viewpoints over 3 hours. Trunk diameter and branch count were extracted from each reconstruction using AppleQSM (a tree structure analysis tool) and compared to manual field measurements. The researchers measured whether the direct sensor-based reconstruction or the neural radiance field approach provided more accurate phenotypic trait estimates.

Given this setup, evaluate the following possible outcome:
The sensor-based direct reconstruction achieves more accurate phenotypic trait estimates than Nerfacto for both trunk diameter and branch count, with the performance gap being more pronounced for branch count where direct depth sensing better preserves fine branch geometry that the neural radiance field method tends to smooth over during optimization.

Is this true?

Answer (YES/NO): NO